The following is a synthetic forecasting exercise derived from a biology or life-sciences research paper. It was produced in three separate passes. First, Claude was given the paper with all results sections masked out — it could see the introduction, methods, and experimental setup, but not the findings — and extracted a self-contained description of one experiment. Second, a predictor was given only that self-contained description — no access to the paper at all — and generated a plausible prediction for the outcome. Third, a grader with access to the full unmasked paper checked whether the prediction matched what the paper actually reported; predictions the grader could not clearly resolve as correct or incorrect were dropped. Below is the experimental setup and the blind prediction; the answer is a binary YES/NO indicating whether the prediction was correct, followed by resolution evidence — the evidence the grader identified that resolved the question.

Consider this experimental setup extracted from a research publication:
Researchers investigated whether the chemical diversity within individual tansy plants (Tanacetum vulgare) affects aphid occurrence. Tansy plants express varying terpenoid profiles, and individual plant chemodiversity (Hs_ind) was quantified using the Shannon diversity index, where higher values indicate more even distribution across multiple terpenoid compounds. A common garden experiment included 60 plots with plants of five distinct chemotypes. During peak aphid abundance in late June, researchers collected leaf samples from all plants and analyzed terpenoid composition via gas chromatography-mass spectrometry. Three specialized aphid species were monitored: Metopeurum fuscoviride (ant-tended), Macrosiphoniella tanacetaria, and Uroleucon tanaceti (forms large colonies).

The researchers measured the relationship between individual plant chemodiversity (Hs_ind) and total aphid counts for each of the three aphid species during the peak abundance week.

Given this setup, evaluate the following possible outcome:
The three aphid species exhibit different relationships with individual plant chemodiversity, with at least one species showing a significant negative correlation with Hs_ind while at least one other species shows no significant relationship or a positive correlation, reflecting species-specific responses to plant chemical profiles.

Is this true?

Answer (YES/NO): NO